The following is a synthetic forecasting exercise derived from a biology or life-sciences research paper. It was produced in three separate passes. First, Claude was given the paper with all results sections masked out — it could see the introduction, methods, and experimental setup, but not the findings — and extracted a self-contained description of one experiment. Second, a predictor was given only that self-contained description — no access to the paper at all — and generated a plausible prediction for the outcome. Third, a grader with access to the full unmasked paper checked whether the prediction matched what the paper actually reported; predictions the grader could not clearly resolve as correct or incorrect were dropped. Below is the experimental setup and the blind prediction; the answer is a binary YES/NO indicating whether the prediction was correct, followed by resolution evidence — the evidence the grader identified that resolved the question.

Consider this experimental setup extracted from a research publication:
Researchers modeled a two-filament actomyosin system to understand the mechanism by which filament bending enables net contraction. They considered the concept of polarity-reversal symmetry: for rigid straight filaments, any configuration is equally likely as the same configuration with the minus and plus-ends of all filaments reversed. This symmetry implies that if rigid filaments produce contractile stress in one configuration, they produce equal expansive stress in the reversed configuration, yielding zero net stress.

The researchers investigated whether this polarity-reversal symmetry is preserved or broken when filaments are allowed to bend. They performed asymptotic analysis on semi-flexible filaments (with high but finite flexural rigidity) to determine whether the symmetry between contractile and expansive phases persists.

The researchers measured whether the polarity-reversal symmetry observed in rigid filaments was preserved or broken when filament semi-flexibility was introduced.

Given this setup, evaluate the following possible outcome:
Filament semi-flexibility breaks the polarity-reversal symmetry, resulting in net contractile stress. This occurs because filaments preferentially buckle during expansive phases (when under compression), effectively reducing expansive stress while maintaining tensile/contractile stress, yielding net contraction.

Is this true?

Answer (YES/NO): NO